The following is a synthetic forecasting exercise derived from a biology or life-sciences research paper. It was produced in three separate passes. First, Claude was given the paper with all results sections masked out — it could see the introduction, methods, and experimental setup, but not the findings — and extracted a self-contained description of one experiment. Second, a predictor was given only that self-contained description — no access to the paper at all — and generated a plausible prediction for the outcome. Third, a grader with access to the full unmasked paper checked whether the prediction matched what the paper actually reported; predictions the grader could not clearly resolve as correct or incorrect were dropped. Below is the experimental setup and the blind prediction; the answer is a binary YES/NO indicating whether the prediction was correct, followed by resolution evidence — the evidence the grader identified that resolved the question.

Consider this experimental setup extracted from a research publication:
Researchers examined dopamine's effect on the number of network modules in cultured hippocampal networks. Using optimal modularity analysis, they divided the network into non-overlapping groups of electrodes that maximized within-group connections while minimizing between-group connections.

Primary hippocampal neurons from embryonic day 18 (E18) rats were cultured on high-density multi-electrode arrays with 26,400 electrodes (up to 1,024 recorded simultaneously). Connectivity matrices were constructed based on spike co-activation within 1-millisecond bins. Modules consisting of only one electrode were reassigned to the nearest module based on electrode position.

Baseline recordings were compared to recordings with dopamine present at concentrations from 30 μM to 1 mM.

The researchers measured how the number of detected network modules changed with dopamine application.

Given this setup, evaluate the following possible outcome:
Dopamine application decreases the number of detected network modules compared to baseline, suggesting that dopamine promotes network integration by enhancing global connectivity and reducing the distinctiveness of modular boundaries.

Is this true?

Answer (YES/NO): NO